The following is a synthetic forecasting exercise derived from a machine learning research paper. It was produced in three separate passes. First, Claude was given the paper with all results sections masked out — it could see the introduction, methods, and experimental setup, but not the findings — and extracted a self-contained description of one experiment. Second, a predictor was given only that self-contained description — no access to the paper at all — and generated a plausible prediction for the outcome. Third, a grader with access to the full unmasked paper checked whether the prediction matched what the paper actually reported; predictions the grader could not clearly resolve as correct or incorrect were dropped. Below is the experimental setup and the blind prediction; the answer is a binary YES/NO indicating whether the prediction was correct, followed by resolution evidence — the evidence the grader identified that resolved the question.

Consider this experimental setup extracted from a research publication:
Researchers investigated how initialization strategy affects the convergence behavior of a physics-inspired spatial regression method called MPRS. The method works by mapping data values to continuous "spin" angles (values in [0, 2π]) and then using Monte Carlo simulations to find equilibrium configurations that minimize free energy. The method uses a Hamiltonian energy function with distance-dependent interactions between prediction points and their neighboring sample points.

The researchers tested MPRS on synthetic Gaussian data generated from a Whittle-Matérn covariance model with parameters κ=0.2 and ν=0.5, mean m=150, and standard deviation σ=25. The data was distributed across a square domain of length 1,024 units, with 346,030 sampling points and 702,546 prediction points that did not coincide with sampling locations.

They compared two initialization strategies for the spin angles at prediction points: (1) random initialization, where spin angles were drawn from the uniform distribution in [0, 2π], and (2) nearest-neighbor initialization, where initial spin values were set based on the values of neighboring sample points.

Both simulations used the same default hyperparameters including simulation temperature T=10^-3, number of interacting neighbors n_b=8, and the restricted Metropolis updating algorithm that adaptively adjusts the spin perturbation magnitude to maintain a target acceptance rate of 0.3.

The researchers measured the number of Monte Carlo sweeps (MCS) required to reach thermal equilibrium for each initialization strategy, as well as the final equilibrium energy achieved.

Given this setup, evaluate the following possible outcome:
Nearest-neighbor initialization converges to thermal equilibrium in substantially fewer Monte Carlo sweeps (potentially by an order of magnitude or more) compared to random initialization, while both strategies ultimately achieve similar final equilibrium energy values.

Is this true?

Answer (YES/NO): NO